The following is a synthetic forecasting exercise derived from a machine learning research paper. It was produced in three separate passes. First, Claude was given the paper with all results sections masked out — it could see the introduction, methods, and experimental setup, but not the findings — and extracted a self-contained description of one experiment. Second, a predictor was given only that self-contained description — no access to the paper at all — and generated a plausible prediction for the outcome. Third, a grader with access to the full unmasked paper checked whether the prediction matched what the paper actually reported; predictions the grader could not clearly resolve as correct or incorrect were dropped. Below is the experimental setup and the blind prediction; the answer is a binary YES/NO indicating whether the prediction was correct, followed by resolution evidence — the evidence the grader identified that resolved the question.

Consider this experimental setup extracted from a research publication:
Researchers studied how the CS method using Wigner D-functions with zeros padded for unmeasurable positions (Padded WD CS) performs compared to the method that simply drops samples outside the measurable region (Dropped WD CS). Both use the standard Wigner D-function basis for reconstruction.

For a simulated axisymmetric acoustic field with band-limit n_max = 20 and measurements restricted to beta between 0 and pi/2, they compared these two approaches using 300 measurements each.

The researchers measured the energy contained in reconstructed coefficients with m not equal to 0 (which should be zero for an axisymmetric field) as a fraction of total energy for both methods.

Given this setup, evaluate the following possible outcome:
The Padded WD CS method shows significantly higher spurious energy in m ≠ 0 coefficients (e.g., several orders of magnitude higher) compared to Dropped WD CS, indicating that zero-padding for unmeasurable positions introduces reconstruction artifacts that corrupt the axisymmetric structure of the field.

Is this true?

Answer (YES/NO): YES